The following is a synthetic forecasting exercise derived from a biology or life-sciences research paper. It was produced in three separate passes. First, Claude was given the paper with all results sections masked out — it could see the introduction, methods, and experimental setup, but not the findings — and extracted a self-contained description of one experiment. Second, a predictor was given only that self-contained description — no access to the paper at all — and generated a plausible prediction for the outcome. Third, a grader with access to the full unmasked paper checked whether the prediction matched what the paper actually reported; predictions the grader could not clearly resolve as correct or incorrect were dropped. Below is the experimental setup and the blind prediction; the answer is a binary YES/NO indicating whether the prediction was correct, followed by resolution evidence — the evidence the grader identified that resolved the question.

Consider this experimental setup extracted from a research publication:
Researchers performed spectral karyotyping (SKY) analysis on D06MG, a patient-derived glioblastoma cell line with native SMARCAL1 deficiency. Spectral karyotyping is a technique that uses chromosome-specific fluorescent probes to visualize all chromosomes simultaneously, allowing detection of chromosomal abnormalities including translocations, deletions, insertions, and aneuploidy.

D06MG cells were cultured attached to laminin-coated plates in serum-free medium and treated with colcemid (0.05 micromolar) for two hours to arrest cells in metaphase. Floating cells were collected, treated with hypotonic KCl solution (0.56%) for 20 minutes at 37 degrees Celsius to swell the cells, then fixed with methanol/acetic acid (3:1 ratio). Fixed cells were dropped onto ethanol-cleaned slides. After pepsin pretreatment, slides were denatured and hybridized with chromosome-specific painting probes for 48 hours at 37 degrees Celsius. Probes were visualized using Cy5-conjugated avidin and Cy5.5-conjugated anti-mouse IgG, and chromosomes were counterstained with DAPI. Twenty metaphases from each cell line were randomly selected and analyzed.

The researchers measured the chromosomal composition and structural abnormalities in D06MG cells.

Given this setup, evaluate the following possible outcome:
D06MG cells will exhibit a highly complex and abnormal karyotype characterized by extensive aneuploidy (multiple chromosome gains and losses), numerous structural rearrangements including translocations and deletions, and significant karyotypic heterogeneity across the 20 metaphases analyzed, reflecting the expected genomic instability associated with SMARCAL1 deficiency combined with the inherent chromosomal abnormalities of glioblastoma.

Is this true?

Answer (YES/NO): NO